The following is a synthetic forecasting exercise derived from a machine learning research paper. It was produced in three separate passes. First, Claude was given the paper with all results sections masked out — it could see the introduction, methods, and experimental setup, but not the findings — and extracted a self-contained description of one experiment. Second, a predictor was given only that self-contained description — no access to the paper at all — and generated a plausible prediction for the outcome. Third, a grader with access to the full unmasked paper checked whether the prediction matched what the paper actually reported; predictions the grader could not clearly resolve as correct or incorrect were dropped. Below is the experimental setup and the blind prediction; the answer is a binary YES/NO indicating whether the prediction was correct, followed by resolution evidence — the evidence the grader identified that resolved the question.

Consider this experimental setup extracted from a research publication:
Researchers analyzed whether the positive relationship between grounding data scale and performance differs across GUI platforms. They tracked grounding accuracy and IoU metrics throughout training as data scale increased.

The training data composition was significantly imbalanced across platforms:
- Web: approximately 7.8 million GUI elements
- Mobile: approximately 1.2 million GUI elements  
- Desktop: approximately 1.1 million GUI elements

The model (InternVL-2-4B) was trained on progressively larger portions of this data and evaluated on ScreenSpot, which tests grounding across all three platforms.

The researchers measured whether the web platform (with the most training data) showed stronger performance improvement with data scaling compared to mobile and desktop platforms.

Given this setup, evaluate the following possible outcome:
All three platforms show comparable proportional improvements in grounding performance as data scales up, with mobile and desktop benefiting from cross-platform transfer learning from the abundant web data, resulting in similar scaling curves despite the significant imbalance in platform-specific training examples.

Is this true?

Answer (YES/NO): NO